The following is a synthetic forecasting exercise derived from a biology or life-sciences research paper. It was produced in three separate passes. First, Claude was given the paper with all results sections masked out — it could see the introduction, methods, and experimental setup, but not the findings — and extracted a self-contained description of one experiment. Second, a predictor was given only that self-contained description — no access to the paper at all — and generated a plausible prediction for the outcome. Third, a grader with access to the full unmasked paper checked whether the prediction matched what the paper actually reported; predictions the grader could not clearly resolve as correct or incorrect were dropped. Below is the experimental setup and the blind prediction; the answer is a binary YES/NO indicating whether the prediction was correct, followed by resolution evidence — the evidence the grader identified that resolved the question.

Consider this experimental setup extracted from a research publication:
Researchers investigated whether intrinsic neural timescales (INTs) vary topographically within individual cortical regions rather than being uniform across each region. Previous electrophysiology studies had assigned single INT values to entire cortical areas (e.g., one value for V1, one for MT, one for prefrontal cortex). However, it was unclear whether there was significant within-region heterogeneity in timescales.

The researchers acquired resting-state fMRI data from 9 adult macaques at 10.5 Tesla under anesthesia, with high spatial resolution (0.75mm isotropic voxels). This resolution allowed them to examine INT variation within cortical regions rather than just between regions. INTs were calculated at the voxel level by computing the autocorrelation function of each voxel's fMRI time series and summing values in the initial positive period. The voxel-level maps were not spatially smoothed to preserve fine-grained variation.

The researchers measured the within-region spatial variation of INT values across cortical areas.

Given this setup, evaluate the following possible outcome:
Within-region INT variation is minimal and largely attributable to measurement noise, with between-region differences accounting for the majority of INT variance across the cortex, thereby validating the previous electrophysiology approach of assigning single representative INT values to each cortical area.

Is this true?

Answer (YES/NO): NO